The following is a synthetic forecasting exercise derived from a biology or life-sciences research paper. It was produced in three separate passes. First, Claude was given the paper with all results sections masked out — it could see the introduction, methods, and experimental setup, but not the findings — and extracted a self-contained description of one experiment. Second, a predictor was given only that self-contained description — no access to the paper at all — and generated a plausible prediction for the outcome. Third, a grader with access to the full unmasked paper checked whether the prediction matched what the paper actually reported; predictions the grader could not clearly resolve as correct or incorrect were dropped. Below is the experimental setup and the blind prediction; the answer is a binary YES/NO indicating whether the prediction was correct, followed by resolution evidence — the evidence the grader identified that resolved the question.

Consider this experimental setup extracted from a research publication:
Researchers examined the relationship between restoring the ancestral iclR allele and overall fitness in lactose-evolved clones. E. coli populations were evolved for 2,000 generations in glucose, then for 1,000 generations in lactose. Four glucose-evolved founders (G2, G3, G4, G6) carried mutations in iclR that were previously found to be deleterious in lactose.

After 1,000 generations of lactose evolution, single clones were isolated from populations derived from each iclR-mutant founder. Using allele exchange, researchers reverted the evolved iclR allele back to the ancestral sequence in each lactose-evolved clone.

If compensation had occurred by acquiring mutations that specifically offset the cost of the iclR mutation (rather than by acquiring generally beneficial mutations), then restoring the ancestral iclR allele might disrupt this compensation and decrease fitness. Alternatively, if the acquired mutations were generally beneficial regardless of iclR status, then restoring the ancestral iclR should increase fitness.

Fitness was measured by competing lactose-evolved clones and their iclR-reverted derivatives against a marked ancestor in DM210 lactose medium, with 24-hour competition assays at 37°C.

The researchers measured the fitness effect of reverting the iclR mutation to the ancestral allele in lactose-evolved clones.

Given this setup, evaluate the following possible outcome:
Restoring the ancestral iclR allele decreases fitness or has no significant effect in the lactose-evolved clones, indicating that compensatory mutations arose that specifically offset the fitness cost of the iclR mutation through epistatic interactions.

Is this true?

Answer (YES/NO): YES